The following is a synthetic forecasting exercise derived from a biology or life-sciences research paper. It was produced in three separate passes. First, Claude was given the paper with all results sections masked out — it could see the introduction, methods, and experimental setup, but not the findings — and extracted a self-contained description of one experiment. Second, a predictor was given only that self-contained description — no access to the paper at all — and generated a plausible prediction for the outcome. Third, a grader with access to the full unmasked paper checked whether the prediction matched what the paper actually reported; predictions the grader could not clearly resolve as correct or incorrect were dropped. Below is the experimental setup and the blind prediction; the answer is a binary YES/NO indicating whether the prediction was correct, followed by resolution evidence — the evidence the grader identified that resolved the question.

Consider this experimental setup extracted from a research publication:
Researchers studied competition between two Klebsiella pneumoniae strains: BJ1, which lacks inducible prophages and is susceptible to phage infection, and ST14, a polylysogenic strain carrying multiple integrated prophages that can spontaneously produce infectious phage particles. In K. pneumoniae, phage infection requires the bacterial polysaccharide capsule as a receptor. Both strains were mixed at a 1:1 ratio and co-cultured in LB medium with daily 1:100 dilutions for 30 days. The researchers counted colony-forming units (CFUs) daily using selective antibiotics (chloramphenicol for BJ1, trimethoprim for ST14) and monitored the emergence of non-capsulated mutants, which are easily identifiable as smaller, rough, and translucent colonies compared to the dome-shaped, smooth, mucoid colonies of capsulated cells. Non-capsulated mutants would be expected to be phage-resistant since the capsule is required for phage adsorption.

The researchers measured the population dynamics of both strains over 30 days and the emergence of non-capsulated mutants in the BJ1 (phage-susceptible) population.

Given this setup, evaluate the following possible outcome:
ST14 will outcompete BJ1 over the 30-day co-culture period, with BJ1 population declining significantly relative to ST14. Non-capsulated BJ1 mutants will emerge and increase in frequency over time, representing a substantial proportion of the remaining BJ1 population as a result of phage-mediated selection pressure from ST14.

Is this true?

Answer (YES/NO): YES